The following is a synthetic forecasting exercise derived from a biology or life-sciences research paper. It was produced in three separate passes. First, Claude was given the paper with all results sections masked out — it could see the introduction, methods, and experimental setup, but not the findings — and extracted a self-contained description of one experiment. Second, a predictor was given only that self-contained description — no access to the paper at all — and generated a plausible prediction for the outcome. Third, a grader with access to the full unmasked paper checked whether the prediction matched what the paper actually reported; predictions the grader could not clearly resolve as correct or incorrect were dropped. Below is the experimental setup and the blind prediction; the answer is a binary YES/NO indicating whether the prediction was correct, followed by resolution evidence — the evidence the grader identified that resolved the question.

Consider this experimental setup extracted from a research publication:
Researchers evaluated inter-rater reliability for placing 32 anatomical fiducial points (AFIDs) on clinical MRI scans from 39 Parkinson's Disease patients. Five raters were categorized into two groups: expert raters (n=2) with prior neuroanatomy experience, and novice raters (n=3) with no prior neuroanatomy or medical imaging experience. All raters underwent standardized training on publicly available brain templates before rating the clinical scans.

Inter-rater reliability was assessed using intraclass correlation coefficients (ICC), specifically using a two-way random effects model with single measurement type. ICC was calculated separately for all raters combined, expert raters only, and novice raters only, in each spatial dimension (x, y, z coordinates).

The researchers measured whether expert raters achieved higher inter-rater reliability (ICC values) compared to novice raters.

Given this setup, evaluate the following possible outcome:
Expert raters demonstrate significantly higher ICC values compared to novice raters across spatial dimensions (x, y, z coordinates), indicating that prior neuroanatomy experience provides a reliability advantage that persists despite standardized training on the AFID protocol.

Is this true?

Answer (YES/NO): YES